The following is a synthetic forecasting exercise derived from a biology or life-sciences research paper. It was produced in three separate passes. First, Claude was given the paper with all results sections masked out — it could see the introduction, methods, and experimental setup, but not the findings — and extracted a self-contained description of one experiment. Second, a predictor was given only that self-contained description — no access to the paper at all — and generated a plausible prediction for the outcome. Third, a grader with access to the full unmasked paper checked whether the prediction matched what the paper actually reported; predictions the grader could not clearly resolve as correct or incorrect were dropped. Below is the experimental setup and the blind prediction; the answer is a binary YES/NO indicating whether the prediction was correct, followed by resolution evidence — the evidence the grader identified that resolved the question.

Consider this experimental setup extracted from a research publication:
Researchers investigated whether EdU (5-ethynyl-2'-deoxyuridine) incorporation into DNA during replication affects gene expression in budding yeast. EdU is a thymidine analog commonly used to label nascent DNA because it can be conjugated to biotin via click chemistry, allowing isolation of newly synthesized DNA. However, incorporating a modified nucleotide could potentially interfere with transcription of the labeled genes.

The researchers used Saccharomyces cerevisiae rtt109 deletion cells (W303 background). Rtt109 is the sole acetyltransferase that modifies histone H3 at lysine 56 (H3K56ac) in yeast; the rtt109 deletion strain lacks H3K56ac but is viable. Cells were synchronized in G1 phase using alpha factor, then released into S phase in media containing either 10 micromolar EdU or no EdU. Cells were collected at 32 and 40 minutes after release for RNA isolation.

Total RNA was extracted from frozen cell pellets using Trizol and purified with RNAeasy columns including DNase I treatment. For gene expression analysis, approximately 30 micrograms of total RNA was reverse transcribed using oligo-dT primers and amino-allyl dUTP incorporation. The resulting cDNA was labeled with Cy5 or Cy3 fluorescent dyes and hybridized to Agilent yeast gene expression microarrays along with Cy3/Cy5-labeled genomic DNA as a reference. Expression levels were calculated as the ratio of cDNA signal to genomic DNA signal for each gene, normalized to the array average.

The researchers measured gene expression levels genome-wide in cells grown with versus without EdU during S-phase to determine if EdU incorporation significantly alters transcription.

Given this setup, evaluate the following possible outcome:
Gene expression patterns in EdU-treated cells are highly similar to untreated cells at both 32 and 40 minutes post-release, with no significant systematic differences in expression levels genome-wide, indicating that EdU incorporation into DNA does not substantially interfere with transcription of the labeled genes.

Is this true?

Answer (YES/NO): YES